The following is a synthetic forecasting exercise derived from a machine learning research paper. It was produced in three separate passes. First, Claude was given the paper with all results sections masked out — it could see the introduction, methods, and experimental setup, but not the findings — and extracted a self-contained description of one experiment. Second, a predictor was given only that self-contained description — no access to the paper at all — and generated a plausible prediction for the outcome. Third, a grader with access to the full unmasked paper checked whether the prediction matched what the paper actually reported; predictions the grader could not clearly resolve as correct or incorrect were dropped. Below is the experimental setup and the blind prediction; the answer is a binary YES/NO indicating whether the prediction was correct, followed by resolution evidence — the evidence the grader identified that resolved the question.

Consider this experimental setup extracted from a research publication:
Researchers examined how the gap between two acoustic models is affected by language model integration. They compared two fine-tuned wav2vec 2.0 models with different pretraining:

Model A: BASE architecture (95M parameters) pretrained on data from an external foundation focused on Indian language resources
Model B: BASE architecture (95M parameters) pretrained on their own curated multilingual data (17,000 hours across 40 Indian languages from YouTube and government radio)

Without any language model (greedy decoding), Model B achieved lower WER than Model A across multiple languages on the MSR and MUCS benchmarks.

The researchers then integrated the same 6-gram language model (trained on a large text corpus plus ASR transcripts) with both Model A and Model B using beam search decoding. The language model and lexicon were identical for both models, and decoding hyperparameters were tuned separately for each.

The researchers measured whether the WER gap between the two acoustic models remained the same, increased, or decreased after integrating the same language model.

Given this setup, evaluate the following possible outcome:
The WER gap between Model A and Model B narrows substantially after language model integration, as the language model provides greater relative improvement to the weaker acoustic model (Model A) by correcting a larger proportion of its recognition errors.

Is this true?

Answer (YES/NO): YES